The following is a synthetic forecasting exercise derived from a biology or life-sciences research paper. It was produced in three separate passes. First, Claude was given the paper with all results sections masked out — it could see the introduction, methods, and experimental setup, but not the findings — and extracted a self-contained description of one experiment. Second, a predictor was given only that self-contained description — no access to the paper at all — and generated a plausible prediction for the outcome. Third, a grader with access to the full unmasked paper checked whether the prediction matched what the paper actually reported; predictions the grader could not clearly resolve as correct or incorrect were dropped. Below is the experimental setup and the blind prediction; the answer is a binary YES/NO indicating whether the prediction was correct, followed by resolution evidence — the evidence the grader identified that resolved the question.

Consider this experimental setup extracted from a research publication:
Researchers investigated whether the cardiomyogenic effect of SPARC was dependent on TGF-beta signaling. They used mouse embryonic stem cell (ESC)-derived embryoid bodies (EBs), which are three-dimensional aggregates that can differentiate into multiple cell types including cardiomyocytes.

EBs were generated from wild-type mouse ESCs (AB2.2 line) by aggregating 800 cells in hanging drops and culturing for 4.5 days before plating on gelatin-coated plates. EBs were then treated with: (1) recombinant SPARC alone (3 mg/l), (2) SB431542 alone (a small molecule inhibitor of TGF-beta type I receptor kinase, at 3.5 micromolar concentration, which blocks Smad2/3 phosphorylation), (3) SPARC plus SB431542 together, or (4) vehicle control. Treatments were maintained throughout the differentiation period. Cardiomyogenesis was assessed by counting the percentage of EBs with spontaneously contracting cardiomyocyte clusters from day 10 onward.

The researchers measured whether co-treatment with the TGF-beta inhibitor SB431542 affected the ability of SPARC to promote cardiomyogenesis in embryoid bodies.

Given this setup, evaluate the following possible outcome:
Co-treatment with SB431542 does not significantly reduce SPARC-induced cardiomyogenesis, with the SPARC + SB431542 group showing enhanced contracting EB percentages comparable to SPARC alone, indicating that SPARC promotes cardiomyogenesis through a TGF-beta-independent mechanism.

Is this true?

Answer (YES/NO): NO